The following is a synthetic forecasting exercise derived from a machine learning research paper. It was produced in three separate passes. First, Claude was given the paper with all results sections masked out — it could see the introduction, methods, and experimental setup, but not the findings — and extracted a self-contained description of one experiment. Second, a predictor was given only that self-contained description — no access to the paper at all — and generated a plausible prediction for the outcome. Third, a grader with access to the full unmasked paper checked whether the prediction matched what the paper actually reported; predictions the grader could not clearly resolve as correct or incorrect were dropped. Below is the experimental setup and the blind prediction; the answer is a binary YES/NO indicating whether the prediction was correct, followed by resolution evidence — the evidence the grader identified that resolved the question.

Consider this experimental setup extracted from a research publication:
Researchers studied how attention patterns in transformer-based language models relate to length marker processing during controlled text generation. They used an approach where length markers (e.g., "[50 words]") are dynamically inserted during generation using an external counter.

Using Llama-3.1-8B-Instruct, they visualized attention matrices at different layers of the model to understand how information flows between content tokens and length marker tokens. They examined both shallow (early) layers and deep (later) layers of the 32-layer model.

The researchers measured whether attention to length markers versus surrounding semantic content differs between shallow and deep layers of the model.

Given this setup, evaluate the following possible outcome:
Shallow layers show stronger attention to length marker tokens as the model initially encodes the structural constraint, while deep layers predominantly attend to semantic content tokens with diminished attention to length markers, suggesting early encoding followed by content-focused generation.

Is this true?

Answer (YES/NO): YES